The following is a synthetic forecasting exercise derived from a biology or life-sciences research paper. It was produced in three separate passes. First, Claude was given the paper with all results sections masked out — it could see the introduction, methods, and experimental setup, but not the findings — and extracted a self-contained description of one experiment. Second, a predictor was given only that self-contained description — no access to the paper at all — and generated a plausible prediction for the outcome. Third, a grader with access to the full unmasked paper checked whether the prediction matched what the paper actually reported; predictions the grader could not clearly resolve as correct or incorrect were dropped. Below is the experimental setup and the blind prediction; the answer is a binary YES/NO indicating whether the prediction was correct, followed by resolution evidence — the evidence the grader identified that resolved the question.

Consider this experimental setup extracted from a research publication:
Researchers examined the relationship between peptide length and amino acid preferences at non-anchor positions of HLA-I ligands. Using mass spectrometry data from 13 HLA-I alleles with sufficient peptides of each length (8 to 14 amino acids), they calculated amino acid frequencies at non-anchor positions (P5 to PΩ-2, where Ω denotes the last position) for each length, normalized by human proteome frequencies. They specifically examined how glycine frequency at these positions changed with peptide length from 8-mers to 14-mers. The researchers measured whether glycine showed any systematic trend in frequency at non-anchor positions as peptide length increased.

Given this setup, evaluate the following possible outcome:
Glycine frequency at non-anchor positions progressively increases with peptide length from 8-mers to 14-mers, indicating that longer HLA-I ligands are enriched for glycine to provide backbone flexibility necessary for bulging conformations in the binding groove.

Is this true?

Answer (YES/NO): YES